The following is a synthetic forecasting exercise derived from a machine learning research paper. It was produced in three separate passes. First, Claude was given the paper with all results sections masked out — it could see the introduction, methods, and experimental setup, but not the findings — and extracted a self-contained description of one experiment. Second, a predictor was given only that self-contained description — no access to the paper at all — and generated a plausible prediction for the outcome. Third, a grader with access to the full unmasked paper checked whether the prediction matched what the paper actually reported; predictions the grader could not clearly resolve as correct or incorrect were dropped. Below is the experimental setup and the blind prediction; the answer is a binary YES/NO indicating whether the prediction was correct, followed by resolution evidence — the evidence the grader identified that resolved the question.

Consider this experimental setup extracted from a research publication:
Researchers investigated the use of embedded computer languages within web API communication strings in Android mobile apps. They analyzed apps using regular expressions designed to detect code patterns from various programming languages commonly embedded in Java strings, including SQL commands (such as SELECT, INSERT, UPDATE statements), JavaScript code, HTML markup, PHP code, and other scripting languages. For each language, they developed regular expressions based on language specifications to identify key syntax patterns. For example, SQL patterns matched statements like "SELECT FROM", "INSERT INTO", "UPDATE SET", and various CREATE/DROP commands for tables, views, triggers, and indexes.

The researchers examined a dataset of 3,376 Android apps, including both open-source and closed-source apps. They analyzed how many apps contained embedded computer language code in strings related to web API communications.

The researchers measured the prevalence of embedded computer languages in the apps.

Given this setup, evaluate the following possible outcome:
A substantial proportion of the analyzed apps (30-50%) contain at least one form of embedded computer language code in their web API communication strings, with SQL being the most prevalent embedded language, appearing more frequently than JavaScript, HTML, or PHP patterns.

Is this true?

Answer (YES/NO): NO